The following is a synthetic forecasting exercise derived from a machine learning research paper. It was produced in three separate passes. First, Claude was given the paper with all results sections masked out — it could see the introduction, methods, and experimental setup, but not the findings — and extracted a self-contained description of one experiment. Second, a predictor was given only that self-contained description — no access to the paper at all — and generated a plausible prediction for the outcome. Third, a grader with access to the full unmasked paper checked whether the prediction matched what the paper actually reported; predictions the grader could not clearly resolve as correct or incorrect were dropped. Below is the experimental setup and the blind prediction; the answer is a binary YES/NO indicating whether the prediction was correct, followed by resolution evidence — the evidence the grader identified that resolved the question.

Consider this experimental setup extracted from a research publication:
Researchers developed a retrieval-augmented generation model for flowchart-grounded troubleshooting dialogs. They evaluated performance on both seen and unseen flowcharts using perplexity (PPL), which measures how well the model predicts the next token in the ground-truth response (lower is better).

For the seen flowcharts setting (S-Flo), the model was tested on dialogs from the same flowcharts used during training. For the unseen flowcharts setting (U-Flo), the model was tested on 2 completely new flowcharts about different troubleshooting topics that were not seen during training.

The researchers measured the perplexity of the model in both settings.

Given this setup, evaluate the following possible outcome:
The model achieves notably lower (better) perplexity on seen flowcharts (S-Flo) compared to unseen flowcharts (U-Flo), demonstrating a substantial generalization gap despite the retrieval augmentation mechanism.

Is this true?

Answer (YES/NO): YES